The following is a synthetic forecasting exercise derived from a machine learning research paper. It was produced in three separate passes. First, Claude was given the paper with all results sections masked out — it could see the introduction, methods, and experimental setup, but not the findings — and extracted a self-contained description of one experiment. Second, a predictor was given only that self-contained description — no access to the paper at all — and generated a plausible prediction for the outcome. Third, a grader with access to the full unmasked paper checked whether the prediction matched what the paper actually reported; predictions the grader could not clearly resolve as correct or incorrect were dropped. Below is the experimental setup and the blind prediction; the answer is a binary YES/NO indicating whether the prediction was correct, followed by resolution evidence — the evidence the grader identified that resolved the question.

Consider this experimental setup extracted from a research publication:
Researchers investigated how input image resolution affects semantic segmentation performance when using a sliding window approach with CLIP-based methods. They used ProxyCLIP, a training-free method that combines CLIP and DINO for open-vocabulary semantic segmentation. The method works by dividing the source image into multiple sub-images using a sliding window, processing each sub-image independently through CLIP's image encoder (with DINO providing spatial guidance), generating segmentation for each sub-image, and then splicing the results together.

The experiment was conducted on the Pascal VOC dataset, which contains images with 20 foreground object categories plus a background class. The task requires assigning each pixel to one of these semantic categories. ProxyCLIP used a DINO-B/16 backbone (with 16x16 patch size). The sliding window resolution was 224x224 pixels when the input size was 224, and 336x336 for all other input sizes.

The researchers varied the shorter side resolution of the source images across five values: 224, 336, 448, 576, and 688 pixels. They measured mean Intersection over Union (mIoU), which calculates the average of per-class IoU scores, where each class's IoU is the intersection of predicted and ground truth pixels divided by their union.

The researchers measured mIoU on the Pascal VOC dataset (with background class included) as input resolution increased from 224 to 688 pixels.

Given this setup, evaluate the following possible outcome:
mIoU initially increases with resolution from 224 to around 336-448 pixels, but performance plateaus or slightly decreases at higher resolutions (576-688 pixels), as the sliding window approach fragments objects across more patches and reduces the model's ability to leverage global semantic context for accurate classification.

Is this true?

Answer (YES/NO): YES